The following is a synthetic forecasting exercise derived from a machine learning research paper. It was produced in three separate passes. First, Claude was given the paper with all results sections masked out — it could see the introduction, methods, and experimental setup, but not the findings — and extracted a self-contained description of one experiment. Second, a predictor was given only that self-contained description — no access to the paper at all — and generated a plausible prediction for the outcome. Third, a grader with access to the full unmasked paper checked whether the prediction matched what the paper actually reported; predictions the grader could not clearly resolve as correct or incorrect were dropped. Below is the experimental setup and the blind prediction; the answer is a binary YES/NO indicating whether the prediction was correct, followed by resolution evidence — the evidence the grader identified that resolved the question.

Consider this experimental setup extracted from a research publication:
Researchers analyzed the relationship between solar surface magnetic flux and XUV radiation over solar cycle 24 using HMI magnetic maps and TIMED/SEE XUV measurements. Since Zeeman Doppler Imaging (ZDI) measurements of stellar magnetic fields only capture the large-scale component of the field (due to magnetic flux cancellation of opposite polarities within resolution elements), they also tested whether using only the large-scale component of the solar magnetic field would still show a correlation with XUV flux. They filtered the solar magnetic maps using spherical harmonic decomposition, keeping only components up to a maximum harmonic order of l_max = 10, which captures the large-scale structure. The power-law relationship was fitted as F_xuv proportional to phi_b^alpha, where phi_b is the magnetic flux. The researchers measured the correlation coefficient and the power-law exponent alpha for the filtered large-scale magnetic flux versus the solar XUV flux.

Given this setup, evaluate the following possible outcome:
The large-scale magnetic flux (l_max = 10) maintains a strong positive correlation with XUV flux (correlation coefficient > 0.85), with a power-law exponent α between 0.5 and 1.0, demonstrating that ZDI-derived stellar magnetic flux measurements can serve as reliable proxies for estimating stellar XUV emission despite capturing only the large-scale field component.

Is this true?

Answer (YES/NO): NO